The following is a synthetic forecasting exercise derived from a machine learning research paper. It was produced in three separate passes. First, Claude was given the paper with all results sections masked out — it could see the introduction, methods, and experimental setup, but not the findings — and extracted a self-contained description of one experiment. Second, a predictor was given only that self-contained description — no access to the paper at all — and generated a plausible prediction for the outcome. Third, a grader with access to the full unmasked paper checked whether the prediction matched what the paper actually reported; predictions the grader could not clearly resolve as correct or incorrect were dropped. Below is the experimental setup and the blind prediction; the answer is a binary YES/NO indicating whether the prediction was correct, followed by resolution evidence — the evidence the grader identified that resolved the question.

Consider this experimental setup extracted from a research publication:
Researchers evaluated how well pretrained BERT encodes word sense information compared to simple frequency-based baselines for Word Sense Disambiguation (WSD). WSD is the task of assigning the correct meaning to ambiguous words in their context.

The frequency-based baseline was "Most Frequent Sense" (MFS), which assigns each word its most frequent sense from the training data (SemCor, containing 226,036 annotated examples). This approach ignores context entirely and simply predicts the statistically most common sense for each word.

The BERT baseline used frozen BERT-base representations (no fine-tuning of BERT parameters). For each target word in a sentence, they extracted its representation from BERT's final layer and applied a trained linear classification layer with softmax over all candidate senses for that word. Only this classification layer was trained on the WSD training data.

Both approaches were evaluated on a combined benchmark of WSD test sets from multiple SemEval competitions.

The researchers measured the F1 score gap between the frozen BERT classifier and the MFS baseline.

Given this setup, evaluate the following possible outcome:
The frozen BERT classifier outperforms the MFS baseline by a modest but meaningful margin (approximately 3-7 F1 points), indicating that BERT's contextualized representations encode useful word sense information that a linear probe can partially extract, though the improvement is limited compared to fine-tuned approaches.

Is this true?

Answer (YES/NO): NO